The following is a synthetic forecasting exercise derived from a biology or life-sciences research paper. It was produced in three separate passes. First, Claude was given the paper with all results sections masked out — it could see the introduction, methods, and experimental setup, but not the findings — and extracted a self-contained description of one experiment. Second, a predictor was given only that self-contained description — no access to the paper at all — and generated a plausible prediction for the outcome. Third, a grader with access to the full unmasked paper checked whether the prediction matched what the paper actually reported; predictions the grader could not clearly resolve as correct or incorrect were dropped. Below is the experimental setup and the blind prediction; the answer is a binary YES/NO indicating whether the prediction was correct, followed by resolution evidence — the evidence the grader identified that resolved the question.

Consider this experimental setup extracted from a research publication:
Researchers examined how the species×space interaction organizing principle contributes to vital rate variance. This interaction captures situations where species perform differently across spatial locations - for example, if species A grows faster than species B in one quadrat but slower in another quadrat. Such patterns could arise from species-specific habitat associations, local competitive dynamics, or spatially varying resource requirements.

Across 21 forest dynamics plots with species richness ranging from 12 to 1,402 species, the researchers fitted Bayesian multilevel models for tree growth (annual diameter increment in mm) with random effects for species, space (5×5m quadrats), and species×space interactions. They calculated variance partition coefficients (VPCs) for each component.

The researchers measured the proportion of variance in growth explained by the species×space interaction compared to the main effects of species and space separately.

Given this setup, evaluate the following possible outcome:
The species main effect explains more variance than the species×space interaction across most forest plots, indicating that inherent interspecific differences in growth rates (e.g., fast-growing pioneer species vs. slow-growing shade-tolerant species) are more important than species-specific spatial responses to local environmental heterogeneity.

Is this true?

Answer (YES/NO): YES